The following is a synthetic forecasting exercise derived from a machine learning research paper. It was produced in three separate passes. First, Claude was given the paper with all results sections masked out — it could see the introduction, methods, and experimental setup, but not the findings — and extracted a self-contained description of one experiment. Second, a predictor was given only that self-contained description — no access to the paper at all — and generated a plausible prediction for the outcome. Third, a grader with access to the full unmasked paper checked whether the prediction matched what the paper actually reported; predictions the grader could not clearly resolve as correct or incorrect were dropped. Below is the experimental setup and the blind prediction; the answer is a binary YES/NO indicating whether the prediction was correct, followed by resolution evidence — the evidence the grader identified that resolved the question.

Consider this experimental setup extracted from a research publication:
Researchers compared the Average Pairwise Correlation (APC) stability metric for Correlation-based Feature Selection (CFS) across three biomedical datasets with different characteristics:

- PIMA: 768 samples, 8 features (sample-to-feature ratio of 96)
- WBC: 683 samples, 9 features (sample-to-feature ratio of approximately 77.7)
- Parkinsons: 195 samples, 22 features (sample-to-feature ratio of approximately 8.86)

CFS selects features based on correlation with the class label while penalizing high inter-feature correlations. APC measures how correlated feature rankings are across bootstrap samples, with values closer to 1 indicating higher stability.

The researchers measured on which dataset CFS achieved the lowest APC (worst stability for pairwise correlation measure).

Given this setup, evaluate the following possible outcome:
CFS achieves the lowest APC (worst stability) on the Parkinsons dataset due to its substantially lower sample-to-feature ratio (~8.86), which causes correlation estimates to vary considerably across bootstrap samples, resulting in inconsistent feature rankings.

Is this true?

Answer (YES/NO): YES